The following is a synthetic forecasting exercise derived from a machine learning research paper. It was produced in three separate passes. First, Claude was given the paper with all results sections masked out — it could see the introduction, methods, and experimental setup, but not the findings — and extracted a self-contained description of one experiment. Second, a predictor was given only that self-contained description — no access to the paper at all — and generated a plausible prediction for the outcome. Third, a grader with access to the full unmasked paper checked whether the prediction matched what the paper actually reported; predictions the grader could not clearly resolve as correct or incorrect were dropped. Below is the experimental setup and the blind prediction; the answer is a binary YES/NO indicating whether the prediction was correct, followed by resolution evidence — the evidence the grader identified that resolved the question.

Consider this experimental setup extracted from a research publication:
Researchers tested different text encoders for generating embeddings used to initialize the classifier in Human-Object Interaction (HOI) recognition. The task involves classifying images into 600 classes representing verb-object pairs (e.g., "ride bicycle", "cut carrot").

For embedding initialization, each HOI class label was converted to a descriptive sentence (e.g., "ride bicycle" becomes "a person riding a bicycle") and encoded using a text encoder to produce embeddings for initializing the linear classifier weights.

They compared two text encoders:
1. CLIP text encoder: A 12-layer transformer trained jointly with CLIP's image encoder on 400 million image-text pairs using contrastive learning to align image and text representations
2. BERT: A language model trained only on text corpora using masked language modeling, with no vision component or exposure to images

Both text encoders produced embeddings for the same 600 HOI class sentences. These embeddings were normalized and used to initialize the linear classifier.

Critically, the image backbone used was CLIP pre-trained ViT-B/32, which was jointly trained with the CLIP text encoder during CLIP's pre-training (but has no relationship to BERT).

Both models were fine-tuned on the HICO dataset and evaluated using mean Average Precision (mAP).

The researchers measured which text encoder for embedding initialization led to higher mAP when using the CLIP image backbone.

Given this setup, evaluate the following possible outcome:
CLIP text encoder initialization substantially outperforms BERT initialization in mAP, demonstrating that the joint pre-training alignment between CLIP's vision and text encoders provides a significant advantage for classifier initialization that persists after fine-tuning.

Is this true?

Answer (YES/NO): YES